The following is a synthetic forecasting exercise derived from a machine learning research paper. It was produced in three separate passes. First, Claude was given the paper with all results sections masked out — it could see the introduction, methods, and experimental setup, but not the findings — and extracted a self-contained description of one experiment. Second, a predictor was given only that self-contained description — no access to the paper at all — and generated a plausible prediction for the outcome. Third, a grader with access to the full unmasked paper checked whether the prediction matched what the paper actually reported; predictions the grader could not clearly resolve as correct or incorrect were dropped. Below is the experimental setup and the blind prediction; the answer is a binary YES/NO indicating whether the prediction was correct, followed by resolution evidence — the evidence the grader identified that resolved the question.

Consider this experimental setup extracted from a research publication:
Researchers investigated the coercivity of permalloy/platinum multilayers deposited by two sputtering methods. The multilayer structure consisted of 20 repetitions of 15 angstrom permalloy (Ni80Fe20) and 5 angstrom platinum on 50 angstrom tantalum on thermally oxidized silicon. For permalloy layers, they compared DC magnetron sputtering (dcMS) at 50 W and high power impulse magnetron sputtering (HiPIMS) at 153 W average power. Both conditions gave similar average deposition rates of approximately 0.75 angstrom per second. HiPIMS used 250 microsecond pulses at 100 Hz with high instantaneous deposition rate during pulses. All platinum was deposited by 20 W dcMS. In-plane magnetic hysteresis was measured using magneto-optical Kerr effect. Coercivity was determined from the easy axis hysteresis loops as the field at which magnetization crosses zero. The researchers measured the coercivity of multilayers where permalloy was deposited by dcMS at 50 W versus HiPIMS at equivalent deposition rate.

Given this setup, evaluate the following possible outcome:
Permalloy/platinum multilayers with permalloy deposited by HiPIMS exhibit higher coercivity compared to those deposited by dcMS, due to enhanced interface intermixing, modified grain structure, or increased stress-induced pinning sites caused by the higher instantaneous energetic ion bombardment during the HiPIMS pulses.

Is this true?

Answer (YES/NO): NO